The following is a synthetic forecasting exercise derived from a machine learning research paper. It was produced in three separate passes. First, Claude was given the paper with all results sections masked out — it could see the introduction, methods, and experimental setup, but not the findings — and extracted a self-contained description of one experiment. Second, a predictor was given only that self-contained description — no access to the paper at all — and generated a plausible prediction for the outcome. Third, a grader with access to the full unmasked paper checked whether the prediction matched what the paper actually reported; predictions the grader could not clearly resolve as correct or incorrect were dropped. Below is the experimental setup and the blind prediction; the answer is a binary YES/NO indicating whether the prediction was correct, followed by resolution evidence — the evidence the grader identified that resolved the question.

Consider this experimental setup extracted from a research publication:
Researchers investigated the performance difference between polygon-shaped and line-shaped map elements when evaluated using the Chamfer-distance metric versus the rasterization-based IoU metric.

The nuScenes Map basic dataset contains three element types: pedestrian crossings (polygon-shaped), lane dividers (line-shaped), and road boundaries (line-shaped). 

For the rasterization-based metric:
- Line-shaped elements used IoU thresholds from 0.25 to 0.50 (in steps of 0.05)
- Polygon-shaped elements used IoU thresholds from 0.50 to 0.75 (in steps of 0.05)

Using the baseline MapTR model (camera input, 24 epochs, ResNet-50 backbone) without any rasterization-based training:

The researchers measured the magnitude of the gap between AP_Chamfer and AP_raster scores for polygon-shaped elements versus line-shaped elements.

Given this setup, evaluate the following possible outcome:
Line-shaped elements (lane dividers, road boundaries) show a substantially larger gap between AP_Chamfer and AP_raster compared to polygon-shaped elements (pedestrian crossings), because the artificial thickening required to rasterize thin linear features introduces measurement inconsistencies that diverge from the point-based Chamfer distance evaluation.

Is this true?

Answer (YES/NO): YES